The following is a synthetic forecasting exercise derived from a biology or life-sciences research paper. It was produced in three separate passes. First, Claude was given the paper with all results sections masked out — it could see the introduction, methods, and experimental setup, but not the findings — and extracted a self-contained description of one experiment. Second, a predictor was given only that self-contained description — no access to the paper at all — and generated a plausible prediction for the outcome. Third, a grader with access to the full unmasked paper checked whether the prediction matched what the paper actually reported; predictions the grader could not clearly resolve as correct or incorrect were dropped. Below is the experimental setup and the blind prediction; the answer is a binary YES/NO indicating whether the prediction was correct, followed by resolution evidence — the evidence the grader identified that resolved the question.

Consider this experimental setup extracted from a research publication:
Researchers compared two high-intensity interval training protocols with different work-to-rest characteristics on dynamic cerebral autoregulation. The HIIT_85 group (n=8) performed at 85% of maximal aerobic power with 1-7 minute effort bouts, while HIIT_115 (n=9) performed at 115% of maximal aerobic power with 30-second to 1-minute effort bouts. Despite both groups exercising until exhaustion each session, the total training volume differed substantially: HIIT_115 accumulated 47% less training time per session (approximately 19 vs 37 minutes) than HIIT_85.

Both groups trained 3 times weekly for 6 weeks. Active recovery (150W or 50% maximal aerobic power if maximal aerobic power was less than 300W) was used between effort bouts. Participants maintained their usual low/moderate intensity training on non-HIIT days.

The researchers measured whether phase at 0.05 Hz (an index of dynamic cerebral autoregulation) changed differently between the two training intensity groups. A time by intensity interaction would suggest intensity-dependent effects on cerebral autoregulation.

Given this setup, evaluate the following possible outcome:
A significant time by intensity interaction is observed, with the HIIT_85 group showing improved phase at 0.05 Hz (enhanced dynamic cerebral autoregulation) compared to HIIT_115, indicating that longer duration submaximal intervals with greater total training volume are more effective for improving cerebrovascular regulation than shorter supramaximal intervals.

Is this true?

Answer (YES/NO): NO